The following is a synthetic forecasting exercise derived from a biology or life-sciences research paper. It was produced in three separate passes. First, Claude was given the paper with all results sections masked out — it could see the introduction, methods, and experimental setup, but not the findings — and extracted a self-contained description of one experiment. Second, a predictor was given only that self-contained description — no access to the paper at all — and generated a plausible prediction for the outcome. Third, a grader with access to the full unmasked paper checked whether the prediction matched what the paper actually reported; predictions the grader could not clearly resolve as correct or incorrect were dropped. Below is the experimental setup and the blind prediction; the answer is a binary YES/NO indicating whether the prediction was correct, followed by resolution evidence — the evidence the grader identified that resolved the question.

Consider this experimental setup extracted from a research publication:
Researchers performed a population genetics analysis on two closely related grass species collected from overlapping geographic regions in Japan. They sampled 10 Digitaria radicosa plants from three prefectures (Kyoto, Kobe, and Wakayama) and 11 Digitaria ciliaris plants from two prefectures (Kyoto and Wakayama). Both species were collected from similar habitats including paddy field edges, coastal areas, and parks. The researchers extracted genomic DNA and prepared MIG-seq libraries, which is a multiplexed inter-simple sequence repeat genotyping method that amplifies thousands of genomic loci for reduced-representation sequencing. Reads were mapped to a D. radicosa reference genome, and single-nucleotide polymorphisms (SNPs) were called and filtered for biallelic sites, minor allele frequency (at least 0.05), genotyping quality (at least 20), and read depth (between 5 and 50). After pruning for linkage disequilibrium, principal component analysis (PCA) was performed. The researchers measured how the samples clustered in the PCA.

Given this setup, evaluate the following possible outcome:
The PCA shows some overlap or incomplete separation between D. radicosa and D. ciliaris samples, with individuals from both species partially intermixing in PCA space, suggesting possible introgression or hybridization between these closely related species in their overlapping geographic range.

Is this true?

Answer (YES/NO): NO